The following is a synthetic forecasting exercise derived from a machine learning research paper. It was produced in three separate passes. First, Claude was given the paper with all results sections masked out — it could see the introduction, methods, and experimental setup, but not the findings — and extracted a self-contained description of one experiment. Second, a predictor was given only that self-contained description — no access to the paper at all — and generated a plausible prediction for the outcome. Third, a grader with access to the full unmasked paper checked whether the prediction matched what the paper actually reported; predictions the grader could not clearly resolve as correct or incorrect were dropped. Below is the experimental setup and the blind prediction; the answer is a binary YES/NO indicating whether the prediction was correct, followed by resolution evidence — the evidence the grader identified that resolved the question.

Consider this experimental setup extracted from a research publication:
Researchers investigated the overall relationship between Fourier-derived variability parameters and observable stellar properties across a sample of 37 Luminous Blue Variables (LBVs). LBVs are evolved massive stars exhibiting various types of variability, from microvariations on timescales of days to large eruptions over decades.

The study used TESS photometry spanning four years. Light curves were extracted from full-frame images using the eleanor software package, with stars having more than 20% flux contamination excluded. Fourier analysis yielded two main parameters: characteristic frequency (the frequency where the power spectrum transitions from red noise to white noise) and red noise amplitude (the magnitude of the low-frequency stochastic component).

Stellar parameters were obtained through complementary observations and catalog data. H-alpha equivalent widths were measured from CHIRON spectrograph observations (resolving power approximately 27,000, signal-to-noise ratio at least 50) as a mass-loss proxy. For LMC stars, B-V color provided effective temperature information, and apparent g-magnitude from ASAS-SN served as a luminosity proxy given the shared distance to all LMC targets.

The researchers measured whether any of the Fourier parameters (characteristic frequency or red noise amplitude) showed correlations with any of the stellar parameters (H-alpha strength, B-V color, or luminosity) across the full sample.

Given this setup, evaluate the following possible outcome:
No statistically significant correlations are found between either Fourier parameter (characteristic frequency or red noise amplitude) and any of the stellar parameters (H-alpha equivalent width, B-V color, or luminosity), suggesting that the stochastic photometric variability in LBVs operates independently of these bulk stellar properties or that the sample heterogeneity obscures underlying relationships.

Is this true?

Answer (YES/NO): YES